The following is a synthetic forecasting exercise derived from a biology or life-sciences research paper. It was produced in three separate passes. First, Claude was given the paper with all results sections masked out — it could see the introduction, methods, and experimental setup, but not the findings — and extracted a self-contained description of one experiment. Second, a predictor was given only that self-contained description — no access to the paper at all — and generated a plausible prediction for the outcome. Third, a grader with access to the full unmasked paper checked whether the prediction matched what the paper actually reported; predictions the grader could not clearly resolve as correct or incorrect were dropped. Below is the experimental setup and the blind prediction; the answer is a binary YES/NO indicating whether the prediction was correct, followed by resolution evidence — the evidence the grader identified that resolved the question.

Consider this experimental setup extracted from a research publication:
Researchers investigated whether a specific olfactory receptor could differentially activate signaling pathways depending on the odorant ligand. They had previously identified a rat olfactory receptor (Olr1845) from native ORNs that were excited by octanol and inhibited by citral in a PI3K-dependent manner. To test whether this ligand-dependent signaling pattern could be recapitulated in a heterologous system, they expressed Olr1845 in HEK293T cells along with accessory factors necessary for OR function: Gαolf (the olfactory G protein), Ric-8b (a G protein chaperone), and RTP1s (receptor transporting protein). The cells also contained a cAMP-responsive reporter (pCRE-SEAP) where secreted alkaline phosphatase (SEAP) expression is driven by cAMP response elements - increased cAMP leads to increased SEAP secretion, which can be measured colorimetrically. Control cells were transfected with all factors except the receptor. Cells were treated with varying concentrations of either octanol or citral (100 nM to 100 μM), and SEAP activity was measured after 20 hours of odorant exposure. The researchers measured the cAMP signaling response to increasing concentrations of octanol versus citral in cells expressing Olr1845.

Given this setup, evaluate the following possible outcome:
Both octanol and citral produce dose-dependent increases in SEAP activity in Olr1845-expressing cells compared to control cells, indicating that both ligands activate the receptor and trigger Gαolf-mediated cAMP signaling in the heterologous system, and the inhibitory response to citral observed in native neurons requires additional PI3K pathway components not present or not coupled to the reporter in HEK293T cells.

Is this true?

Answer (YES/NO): NO